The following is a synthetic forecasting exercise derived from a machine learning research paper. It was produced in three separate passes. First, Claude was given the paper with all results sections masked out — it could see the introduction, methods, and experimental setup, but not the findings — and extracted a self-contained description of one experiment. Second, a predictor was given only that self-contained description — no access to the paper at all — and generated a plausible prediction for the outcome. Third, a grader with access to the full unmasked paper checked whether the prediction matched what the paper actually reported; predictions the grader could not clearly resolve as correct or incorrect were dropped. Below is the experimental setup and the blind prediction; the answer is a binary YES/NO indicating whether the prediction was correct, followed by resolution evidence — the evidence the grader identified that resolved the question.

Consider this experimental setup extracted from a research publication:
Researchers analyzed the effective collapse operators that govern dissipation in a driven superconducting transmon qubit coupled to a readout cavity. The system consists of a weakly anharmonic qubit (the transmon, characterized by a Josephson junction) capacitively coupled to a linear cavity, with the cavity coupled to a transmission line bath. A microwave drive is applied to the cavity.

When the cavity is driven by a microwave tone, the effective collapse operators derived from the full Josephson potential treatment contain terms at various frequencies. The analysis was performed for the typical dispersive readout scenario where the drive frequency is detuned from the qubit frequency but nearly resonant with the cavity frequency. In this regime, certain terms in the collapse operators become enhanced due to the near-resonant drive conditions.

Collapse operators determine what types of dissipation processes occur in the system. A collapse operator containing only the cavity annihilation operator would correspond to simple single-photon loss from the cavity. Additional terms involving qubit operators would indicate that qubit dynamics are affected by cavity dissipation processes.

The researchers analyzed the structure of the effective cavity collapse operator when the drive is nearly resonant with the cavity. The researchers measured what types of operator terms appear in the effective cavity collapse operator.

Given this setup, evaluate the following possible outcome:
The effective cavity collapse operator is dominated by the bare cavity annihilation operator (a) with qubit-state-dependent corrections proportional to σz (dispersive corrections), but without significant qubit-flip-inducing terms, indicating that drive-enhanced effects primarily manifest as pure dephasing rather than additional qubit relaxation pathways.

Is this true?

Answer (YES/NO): NO